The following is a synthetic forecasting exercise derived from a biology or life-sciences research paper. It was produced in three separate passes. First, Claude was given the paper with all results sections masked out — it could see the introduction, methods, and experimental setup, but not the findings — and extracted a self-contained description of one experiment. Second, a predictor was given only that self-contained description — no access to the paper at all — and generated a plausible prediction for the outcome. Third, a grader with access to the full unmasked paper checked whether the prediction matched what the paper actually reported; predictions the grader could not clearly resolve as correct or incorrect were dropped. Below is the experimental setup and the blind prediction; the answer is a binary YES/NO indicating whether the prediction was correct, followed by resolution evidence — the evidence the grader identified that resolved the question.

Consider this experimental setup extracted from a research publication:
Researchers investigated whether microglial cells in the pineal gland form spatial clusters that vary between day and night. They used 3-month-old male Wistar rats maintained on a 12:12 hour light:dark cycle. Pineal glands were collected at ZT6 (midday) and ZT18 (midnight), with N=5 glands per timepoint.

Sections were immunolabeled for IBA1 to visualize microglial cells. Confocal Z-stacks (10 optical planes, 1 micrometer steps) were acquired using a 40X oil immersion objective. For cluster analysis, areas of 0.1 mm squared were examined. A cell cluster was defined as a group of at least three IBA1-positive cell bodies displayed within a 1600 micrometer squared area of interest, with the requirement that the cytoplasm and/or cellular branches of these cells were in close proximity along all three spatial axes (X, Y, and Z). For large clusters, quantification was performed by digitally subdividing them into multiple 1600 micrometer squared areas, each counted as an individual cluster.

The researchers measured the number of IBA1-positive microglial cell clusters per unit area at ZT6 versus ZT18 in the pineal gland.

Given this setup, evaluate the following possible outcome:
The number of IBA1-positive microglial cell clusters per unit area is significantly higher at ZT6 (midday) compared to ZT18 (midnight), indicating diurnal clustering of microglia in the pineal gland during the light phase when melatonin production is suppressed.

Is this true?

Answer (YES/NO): NO